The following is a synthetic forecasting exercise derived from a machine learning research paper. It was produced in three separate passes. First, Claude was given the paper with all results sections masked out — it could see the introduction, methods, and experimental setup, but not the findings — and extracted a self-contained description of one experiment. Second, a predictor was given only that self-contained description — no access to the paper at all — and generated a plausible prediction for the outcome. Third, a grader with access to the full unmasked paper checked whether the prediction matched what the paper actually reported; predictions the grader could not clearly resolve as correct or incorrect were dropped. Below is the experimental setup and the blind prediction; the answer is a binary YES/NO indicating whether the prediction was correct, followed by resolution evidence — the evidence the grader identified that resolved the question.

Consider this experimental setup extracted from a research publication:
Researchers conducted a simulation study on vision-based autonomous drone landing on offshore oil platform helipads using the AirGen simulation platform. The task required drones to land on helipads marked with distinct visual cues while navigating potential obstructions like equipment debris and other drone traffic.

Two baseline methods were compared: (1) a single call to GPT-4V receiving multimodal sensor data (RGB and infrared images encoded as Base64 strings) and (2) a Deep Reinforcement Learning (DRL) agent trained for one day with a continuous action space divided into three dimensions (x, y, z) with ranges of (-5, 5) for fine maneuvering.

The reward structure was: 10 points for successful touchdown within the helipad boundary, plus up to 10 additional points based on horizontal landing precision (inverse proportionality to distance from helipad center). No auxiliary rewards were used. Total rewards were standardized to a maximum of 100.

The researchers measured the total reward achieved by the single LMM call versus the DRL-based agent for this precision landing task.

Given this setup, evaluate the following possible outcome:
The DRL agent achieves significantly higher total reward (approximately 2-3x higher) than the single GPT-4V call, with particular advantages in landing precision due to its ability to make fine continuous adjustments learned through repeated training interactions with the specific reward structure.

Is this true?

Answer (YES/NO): NO